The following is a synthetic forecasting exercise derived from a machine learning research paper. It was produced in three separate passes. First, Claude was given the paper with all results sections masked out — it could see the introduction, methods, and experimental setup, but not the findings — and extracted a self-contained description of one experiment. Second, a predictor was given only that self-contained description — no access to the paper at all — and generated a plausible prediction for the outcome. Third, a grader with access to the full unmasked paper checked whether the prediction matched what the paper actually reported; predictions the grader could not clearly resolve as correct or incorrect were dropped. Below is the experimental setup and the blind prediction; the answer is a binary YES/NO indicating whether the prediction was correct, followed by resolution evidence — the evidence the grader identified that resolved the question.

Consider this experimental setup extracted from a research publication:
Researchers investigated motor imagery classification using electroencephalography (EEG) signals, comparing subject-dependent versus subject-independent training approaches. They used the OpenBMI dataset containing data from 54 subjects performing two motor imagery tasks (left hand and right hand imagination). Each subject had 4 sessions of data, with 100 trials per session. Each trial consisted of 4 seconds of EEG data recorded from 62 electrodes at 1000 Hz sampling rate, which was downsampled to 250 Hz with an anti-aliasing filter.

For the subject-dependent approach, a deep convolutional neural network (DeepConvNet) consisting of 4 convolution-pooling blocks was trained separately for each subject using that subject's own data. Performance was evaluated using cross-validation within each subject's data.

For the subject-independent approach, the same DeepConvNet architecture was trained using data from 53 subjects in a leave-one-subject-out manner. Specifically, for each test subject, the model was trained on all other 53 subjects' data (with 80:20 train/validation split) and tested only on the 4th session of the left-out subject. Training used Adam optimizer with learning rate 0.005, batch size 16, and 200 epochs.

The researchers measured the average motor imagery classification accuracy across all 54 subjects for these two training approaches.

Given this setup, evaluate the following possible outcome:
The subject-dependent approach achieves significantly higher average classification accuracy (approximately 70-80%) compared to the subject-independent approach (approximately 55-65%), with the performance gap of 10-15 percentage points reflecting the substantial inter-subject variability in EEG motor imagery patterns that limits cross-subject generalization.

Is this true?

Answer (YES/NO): NO